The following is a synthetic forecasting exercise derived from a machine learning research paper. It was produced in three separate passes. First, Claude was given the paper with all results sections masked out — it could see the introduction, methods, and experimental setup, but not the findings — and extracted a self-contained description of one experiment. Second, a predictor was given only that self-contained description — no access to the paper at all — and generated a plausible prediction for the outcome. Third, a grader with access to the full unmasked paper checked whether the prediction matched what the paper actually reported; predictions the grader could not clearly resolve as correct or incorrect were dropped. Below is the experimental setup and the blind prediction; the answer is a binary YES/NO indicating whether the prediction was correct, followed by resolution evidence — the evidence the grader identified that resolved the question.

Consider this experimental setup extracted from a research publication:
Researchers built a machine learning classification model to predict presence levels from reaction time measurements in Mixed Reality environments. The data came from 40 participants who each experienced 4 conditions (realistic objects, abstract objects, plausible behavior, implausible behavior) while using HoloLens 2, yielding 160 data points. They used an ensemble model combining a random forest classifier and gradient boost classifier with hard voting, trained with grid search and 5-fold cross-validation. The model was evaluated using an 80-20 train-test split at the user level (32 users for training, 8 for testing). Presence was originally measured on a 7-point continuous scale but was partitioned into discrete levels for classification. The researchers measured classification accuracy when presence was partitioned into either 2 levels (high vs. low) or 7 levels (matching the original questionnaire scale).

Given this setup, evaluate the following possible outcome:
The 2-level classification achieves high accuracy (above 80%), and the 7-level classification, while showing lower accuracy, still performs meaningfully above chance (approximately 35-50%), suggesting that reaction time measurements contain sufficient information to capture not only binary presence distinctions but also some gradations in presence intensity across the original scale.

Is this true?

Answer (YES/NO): NO